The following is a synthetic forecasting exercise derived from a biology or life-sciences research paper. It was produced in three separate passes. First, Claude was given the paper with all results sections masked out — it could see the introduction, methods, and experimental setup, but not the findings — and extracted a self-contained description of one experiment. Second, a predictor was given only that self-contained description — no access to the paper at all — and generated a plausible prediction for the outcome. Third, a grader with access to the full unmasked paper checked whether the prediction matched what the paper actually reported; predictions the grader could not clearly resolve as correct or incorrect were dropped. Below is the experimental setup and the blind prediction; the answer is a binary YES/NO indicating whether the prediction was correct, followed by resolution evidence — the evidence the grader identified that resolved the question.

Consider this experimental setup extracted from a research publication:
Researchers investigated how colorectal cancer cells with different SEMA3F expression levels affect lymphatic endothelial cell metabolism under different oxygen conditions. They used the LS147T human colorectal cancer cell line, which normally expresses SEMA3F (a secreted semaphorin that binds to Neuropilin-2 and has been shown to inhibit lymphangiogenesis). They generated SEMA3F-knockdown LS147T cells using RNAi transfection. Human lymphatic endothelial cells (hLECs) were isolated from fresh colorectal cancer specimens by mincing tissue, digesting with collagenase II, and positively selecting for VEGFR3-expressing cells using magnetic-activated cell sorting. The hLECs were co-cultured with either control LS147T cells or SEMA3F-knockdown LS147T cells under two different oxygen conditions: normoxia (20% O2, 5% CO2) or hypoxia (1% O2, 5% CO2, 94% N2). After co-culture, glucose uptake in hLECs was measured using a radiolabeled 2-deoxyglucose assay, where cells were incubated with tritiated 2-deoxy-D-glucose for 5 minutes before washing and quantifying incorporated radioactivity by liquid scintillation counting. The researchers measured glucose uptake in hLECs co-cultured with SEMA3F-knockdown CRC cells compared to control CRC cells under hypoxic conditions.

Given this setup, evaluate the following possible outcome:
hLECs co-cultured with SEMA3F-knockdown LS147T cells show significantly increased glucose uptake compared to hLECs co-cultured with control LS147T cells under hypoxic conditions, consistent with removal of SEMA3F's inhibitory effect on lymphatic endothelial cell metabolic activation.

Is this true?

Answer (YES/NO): NO